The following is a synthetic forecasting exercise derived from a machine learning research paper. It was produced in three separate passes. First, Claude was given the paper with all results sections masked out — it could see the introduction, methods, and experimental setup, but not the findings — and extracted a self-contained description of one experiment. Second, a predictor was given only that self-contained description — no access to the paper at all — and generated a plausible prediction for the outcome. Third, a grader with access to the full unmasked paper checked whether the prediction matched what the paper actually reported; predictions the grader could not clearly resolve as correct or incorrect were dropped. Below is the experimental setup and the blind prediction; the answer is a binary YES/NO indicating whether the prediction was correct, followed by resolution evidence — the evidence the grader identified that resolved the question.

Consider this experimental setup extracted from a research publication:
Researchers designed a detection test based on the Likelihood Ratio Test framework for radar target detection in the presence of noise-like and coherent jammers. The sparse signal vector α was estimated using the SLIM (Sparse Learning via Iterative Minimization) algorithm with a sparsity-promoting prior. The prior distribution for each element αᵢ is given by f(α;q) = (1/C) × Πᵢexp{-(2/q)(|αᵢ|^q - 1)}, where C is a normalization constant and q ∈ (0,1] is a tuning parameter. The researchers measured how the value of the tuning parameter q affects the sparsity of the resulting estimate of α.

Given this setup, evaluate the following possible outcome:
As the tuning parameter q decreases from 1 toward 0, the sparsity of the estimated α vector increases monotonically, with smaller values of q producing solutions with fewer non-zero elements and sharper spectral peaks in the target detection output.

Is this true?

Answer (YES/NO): YES